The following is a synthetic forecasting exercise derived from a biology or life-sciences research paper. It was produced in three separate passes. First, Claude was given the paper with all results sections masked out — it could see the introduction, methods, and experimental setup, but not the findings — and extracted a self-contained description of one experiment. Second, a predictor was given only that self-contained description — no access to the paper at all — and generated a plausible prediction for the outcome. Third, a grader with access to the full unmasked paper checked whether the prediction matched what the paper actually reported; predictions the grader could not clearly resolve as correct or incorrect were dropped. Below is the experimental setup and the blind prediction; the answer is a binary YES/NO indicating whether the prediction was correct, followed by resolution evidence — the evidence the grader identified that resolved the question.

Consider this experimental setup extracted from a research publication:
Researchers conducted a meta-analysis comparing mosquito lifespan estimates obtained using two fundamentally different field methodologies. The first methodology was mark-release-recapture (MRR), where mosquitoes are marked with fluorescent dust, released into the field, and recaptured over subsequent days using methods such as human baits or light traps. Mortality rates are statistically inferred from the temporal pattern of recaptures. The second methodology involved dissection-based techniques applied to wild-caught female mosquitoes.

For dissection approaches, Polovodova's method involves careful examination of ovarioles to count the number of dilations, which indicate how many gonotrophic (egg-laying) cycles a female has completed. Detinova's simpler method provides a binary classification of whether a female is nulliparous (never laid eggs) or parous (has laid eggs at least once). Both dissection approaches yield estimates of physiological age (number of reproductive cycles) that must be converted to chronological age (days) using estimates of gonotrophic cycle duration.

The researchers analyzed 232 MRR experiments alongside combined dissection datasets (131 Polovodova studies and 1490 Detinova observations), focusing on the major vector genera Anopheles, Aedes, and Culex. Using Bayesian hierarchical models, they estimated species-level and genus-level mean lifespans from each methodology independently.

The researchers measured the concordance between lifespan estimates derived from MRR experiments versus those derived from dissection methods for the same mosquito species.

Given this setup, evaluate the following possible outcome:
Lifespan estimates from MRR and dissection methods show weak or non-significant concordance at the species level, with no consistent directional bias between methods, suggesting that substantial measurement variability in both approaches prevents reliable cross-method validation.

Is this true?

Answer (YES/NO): YES